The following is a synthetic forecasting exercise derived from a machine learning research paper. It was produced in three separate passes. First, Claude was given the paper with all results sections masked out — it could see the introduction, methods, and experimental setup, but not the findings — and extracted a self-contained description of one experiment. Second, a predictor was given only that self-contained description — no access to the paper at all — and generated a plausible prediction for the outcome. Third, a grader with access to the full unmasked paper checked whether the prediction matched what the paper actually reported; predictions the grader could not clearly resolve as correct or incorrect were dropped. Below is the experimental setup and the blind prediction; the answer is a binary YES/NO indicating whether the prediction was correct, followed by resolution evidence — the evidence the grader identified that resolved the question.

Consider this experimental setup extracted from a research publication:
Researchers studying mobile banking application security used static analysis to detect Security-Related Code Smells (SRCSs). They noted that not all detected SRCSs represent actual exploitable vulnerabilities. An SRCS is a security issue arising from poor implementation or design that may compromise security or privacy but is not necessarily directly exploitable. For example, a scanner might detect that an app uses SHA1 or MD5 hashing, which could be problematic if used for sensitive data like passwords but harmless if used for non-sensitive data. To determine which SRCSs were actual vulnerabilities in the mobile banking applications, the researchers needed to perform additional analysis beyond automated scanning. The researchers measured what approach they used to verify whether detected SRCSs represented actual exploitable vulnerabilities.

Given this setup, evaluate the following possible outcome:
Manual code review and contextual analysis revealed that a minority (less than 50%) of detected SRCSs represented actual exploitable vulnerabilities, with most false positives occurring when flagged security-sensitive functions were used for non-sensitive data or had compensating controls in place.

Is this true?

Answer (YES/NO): NO